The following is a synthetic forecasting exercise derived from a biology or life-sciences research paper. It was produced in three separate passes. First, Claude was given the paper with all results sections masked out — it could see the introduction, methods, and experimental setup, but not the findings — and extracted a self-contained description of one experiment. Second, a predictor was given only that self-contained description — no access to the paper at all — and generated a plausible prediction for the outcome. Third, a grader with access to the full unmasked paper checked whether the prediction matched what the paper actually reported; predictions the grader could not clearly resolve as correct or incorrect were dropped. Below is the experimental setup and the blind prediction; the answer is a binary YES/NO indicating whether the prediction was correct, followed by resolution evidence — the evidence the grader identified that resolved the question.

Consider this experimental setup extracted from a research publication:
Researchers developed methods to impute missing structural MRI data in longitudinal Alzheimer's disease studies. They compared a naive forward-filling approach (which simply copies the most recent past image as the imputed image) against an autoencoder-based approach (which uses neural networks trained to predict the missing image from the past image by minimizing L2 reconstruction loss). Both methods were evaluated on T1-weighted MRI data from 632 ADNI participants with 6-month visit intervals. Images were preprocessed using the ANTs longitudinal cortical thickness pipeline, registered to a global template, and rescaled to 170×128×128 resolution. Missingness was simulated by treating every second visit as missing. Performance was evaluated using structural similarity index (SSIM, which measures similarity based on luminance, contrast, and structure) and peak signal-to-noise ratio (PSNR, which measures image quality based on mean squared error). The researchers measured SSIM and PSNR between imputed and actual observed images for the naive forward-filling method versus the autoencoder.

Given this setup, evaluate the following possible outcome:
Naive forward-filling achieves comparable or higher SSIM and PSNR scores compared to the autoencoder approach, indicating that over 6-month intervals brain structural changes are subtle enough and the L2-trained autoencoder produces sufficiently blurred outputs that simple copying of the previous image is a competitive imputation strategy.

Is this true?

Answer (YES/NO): NO